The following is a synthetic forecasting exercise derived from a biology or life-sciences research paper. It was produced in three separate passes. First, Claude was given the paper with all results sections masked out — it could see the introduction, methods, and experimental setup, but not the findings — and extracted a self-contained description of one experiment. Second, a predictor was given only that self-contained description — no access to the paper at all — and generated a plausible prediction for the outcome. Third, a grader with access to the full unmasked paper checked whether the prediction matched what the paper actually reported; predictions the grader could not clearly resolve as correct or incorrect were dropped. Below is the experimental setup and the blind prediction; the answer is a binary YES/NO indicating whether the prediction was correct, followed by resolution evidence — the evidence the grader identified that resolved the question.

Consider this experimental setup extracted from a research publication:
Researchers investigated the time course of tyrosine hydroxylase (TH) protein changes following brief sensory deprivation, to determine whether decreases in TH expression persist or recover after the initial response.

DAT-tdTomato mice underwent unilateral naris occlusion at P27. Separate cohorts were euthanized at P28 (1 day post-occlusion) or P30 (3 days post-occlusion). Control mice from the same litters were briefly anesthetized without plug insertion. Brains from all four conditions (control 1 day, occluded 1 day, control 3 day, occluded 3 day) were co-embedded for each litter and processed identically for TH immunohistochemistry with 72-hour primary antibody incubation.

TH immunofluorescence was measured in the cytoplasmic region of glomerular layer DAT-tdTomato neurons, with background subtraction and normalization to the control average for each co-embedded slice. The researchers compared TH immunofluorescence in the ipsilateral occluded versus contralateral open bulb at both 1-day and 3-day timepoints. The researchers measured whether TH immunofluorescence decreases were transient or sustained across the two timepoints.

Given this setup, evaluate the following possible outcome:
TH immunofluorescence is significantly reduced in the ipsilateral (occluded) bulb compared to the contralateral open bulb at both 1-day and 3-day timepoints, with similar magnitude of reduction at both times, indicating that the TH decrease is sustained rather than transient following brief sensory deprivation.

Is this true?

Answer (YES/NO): NO